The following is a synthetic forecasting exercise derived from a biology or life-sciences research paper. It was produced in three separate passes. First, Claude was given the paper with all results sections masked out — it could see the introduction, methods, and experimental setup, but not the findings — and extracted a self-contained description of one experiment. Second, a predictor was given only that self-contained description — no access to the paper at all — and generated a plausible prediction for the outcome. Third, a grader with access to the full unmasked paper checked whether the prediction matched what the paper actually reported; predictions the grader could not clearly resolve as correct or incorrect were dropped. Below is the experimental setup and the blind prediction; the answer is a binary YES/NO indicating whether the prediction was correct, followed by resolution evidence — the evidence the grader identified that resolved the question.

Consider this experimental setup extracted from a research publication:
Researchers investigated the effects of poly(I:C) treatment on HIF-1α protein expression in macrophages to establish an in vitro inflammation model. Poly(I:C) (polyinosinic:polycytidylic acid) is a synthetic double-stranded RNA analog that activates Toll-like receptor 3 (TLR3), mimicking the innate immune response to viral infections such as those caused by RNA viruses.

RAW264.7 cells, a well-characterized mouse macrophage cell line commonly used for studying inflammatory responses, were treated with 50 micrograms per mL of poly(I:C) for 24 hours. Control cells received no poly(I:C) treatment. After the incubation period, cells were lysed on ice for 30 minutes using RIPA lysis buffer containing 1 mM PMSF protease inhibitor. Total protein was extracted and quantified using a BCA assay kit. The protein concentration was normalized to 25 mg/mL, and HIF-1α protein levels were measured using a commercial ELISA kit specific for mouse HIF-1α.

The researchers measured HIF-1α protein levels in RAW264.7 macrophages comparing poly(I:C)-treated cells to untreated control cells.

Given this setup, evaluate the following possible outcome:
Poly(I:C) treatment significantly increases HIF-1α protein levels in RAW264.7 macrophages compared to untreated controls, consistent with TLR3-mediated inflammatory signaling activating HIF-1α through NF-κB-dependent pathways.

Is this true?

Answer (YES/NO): YES